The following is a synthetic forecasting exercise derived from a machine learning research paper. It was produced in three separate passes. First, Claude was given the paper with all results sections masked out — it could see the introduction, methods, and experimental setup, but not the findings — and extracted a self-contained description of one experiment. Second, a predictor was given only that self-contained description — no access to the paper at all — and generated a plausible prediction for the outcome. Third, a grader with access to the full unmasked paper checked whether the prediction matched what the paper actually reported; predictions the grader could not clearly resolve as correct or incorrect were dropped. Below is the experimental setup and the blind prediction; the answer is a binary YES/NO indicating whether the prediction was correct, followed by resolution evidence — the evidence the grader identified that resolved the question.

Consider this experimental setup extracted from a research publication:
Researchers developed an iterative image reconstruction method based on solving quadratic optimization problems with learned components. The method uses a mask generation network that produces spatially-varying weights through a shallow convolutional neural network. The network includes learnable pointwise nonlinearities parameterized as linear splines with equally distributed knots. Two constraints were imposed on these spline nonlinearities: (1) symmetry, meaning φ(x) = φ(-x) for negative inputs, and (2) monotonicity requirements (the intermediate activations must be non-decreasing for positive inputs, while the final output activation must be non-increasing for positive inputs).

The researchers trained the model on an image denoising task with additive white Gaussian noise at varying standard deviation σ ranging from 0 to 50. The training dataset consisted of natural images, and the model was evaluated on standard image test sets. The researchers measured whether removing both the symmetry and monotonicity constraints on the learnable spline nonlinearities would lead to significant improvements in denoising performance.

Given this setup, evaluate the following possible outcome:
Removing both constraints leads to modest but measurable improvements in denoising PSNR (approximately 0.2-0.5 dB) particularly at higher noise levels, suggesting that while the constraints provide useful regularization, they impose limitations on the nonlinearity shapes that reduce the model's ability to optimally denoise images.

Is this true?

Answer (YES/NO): NO